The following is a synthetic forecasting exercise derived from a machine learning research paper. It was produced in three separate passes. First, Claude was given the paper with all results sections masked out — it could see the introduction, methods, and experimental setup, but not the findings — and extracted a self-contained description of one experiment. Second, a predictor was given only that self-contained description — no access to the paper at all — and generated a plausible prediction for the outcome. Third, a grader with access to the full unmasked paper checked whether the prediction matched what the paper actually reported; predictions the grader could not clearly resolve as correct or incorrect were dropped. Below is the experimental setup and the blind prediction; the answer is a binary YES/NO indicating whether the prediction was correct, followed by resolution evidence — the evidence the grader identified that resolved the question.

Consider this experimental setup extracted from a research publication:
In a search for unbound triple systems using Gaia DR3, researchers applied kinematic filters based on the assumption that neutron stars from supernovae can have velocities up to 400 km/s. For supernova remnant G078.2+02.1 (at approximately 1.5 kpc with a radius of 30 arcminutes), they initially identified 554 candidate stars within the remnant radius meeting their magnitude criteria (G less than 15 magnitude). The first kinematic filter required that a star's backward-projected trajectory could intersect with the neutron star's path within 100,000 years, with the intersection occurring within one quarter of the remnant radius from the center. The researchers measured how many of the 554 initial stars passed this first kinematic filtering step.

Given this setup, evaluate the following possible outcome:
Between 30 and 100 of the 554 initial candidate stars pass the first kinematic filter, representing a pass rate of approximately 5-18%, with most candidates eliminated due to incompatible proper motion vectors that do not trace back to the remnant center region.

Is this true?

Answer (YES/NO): NO